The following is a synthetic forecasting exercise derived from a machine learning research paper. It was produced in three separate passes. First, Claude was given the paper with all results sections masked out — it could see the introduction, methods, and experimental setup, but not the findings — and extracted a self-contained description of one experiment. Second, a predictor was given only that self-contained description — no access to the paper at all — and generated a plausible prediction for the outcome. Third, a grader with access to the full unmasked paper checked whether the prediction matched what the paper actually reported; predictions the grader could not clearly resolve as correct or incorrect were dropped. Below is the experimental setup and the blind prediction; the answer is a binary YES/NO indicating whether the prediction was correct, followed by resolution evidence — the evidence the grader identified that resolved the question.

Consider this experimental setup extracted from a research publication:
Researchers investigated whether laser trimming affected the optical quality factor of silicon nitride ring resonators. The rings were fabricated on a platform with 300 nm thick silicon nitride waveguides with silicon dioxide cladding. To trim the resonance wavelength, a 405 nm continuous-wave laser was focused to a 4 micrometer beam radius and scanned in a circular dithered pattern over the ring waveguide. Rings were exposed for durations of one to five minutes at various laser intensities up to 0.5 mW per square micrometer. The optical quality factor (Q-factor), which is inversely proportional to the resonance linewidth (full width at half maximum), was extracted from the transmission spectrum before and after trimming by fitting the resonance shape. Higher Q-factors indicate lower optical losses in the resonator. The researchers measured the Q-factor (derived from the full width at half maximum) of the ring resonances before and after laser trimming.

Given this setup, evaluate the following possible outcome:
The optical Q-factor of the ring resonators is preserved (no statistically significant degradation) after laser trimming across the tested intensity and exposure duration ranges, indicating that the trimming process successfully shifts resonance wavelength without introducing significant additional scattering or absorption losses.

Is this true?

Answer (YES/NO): YES